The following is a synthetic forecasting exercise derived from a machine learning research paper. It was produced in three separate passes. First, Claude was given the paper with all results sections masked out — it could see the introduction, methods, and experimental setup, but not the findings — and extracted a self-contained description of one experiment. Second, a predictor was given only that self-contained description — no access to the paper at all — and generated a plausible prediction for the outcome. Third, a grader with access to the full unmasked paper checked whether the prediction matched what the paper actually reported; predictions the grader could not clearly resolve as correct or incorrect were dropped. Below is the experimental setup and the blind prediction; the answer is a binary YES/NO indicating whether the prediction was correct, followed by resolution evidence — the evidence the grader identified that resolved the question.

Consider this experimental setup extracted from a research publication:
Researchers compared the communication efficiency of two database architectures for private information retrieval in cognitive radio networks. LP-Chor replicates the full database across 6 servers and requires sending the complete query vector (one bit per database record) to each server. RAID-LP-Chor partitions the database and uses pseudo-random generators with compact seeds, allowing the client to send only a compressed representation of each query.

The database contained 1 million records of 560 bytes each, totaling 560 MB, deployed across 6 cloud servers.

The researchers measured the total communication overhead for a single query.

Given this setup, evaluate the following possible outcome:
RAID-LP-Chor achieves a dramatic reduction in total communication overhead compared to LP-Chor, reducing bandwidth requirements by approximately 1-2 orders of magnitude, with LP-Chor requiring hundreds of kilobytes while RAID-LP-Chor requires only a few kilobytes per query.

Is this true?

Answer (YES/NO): NO